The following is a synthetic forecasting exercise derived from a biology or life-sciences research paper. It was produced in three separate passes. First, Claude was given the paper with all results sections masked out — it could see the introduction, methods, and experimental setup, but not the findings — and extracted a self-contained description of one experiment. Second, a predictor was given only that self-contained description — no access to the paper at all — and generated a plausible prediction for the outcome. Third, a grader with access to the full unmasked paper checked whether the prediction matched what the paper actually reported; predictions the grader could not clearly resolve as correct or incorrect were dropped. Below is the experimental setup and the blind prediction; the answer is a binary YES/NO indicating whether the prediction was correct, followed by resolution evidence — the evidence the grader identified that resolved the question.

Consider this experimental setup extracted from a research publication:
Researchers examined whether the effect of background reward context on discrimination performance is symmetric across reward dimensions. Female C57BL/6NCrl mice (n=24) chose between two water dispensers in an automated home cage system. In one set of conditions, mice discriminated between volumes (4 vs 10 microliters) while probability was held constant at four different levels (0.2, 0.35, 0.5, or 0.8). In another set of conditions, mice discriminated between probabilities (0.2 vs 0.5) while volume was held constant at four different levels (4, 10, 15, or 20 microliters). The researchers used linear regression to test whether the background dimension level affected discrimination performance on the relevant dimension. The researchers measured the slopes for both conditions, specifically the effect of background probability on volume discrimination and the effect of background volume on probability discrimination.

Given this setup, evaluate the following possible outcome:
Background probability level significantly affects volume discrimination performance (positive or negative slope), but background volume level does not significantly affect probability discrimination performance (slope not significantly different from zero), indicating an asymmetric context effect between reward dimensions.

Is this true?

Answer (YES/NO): NO